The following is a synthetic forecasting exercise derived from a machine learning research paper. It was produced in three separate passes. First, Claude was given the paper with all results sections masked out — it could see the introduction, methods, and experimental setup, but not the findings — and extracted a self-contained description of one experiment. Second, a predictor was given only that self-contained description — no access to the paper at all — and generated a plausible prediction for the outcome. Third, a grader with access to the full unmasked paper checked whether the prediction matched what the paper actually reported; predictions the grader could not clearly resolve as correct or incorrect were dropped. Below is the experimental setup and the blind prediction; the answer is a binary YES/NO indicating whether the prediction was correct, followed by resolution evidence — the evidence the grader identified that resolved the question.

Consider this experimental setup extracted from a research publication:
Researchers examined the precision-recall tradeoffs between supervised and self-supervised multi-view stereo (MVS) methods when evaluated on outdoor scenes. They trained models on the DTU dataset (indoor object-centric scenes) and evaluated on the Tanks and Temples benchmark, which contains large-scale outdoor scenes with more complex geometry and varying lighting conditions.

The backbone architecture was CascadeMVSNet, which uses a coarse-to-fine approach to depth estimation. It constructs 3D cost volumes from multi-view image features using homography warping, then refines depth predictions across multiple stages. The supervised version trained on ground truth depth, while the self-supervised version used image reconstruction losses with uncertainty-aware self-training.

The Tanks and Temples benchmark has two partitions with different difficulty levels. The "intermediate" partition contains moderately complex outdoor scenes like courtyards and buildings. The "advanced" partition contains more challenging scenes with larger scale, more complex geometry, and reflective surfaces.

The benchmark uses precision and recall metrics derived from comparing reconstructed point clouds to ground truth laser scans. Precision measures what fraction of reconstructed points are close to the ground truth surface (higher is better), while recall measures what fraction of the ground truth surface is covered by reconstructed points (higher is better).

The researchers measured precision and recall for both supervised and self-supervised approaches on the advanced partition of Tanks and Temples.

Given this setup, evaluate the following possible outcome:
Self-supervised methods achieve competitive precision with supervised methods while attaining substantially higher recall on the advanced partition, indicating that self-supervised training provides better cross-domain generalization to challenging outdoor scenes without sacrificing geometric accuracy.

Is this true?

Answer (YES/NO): NO